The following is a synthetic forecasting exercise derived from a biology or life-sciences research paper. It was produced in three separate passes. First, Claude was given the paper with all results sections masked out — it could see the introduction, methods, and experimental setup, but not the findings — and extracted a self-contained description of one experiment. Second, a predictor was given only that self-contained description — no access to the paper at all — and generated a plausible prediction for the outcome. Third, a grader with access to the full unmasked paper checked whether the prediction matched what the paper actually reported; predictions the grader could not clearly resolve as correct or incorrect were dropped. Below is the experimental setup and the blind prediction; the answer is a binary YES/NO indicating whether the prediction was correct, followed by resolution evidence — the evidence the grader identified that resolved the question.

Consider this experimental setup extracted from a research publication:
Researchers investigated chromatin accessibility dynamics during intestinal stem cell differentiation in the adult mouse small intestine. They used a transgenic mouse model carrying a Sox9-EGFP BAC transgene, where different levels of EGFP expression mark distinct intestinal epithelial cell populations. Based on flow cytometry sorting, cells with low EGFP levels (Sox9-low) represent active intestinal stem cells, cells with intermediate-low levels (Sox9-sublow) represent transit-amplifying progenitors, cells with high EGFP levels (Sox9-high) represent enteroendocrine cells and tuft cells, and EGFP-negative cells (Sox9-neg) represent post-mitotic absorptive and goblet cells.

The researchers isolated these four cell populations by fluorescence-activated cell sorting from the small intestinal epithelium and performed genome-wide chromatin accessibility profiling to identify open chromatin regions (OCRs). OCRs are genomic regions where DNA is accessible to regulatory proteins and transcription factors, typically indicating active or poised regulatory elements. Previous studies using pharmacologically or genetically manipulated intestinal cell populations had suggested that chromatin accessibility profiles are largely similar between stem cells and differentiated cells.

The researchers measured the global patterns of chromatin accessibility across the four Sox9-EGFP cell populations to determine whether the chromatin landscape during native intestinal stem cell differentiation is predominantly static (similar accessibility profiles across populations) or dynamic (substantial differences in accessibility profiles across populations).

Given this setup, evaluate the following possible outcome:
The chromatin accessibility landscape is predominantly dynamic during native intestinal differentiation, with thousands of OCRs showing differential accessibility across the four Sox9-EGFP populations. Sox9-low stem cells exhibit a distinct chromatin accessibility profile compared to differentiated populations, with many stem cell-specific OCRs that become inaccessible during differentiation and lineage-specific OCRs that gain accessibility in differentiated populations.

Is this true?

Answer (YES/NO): NO